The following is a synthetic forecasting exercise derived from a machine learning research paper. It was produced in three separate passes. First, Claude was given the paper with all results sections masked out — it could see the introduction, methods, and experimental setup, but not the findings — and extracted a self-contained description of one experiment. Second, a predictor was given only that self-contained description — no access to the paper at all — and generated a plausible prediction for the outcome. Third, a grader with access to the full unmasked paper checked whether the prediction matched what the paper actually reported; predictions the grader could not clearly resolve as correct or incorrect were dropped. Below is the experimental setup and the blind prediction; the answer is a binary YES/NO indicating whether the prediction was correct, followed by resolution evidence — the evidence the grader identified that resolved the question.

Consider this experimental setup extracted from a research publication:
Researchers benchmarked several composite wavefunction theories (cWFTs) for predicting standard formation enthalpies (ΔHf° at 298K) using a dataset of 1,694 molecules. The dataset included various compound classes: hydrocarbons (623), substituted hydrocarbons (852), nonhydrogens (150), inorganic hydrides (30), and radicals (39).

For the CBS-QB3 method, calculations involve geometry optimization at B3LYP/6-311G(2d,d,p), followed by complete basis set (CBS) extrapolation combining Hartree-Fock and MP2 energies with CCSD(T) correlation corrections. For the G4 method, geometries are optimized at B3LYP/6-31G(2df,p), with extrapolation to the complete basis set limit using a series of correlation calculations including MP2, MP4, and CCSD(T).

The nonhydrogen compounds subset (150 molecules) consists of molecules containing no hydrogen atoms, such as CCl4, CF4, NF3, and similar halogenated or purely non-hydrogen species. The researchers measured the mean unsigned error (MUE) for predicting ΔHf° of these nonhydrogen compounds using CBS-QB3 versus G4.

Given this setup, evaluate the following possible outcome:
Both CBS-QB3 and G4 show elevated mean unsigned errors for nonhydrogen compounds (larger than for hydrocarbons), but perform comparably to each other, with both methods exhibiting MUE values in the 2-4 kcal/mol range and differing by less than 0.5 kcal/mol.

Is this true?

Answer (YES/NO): NO